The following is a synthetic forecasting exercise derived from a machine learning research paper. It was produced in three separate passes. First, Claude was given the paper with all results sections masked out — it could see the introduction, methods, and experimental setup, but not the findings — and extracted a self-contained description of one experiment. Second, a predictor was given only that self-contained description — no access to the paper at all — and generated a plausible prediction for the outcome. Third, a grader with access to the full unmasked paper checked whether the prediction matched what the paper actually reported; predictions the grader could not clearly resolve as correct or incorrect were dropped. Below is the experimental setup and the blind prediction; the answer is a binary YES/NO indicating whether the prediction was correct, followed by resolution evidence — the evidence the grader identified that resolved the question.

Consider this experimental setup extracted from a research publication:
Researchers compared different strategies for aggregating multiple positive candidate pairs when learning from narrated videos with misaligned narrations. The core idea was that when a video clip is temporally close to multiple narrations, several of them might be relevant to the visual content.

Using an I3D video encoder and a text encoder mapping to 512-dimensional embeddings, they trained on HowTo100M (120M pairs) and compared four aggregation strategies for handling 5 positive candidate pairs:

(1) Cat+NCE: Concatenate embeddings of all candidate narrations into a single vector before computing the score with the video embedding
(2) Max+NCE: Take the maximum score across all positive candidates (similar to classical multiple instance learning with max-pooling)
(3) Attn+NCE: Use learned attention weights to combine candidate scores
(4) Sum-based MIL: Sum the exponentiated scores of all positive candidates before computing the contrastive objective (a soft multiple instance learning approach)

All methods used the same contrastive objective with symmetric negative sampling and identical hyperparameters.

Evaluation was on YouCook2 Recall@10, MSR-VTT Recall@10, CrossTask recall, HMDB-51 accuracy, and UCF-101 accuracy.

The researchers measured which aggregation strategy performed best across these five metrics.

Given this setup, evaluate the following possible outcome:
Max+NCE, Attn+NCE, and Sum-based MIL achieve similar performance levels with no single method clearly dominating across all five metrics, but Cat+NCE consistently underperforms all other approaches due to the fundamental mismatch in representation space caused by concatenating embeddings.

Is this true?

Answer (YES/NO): NO